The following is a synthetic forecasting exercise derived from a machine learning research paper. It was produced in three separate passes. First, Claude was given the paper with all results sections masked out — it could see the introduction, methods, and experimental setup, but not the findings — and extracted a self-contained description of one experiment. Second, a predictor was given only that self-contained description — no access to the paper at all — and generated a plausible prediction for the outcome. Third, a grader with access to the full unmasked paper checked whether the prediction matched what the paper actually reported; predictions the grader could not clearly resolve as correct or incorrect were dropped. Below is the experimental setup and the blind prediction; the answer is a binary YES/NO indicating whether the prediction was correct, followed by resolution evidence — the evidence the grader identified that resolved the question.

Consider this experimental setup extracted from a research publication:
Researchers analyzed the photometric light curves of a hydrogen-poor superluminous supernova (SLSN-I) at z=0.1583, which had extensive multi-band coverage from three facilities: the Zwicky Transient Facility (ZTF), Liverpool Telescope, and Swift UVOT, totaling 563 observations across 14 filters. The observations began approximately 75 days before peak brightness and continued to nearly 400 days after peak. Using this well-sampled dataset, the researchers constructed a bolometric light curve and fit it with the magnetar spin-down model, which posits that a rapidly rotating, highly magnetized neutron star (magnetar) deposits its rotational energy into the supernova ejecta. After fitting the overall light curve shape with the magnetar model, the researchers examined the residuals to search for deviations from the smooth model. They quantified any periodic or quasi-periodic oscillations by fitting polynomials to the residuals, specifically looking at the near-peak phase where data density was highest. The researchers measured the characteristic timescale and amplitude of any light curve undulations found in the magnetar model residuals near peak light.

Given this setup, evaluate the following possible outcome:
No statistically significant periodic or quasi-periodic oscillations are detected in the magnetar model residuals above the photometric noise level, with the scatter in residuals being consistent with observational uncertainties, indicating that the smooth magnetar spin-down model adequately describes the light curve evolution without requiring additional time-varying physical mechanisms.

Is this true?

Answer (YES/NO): NO